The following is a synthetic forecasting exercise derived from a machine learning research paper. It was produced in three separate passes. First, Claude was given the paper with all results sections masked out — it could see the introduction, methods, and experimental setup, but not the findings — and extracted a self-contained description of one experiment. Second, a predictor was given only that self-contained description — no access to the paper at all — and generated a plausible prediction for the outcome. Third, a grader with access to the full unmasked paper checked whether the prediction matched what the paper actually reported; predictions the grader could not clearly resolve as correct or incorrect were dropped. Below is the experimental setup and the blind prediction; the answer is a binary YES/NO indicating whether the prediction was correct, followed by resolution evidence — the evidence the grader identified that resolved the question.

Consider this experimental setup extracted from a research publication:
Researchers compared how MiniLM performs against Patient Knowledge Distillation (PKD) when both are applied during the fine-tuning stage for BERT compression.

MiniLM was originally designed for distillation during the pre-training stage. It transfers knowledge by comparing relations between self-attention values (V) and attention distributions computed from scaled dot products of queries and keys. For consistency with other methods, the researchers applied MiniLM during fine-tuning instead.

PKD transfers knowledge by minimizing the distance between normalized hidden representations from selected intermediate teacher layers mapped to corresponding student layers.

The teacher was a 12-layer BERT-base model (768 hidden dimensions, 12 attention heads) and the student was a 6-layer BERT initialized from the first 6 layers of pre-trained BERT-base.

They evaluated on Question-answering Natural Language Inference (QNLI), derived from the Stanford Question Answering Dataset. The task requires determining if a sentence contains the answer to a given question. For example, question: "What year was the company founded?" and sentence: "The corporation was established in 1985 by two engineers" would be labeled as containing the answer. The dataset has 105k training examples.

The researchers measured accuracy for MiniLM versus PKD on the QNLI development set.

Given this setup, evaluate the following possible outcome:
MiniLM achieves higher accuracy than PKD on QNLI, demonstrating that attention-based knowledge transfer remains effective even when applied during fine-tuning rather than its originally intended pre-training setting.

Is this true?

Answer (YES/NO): YES